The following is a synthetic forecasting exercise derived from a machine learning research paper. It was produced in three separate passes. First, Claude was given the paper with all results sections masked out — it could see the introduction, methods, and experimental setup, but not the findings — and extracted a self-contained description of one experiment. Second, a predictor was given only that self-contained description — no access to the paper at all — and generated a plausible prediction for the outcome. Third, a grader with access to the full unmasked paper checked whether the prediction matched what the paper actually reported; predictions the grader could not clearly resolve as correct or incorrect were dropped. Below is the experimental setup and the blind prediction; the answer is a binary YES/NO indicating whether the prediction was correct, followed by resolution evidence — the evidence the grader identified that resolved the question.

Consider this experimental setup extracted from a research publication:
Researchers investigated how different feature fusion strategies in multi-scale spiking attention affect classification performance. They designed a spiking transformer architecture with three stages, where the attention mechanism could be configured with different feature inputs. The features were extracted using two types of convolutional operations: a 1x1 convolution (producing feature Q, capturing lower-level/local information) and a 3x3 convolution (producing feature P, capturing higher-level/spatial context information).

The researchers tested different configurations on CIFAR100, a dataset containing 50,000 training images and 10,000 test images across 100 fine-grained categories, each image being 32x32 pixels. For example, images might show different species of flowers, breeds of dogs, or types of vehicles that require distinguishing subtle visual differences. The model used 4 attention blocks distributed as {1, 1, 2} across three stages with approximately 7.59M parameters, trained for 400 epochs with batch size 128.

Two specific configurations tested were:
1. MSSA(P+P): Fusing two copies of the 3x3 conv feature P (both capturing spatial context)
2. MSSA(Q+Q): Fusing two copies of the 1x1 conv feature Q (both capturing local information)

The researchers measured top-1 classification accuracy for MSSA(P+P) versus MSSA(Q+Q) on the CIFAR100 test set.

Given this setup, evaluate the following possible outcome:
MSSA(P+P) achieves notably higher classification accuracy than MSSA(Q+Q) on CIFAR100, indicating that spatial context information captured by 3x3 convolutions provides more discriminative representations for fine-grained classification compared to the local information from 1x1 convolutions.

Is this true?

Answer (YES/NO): NO